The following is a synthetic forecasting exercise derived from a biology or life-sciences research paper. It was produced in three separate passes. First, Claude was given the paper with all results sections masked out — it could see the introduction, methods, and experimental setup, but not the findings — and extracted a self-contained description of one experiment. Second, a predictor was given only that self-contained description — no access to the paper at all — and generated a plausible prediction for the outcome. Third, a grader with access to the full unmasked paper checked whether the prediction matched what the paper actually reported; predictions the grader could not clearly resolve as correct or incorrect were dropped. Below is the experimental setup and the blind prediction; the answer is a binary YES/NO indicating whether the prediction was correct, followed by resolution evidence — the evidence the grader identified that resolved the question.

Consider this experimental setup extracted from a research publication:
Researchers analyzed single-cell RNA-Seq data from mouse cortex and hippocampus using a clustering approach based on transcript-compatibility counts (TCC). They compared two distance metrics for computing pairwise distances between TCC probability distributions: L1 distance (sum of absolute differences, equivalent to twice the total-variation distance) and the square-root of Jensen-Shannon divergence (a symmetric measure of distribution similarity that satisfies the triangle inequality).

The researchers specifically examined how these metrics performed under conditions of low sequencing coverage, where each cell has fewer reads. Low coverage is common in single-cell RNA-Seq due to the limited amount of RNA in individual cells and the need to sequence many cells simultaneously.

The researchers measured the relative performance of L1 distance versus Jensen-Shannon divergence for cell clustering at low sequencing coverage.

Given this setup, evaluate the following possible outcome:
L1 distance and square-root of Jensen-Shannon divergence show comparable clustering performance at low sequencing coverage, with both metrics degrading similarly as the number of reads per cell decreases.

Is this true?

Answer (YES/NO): NO